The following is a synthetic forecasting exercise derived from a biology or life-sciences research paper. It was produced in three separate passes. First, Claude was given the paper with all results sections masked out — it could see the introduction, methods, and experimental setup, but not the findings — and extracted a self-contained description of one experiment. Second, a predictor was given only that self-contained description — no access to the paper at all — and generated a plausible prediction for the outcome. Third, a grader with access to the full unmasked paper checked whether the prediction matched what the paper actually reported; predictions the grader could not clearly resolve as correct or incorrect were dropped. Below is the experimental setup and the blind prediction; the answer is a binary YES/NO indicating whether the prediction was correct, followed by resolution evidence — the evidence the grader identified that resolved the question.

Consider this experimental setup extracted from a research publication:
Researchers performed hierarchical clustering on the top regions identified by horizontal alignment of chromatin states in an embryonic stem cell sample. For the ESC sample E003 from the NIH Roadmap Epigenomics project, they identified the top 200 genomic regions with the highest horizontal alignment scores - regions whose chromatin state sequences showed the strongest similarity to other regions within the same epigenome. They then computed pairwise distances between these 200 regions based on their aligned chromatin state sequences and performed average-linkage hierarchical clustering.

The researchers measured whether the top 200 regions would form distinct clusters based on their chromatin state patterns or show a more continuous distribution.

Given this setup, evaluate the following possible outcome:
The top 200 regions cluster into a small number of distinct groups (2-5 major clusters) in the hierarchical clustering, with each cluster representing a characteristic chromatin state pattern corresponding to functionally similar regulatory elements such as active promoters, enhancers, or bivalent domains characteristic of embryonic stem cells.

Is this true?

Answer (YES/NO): YES